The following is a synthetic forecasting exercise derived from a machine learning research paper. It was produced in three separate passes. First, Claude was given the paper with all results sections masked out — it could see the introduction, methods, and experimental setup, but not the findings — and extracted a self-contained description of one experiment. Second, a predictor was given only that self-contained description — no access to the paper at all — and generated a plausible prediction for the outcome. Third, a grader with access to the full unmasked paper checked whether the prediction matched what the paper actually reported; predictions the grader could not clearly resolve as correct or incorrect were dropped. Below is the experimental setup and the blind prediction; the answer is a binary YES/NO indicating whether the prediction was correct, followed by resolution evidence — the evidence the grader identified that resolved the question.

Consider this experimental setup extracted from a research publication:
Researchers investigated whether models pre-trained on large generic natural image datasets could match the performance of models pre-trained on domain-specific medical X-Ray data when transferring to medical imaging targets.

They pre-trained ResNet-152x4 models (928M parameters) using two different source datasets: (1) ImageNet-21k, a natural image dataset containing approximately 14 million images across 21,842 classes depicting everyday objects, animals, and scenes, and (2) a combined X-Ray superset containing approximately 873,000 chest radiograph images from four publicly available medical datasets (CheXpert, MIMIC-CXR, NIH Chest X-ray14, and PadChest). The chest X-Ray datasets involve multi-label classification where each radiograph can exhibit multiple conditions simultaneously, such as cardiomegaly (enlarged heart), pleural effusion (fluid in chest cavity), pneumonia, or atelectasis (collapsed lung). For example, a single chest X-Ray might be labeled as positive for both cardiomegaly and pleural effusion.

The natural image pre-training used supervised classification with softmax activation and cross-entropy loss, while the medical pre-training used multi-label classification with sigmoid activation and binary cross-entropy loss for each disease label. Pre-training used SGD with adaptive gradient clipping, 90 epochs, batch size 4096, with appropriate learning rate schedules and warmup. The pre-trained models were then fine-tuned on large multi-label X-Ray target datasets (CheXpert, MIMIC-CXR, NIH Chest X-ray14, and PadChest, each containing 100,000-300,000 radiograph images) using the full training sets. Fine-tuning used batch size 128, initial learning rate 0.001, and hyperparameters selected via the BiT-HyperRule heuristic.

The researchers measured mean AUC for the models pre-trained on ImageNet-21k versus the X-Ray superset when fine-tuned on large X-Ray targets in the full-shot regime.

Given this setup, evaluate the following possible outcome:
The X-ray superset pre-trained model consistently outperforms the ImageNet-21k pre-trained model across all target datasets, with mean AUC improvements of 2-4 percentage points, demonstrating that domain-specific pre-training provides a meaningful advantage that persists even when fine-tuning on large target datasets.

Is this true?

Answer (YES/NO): NO